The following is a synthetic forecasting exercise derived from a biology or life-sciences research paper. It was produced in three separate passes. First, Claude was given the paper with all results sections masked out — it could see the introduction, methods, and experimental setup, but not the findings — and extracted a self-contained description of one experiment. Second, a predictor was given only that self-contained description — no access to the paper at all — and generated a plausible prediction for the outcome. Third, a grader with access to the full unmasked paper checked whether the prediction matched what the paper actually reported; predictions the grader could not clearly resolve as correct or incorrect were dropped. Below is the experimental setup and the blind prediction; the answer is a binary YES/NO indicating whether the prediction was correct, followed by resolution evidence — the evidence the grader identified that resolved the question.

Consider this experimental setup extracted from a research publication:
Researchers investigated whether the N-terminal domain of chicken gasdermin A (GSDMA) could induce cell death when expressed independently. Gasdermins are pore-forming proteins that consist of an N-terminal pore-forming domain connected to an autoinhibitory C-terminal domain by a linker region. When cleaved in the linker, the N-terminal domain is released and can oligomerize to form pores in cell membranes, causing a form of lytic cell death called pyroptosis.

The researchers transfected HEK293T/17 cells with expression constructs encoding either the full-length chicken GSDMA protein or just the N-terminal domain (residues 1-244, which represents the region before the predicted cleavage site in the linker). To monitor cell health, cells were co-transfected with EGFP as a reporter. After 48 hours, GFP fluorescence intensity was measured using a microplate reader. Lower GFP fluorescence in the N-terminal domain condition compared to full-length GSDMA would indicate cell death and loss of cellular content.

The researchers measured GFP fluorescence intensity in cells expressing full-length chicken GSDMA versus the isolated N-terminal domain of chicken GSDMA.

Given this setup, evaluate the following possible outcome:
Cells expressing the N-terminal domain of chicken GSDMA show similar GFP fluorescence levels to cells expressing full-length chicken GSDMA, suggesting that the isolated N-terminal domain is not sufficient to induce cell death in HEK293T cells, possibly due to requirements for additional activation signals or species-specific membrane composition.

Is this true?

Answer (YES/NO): NO